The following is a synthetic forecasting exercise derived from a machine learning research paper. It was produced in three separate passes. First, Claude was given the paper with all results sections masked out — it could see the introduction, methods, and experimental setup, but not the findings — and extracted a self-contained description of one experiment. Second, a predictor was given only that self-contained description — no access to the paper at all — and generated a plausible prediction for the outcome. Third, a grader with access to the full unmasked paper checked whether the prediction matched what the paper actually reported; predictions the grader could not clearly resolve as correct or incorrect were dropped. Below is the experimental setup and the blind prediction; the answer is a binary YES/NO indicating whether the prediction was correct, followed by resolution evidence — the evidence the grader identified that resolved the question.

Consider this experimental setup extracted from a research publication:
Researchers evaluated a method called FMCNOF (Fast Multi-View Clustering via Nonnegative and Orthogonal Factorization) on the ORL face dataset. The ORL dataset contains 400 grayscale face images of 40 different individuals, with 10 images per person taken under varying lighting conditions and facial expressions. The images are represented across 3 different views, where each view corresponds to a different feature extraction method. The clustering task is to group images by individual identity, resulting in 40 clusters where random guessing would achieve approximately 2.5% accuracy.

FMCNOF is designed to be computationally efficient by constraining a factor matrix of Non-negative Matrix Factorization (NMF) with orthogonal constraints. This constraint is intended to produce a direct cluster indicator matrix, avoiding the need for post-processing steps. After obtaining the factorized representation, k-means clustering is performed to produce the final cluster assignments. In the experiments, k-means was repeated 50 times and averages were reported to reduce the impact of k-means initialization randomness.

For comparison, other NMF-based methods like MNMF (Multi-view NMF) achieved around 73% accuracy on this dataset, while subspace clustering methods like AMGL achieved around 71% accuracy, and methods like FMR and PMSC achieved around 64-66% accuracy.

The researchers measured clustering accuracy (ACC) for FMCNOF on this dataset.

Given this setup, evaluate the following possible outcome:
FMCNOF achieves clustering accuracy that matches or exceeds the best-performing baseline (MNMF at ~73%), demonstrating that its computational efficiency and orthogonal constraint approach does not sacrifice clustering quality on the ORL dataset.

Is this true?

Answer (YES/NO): NO